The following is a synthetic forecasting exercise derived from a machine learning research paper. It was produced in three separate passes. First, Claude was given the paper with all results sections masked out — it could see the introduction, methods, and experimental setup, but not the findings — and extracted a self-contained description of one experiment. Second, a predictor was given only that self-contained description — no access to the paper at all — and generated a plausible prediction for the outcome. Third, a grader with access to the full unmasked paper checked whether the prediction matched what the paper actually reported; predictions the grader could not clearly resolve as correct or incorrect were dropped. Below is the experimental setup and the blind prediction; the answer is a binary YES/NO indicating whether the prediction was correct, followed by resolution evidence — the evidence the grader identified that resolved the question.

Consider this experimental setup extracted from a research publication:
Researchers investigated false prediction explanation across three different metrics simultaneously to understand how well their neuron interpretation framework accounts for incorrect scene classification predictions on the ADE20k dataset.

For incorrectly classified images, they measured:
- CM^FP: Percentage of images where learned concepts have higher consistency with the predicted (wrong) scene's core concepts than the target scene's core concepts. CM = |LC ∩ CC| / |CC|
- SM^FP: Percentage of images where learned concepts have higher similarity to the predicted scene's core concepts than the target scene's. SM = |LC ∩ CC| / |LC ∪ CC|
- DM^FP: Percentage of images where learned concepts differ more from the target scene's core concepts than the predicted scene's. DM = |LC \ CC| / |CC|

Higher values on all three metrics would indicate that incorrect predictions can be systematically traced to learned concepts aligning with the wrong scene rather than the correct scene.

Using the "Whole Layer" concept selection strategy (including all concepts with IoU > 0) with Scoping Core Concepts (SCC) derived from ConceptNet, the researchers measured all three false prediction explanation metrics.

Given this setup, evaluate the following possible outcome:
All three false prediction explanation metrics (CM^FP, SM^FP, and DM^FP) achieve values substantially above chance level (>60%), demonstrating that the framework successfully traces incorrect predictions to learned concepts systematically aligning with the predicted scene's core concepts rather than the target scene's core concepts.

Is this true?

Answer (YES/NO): YES